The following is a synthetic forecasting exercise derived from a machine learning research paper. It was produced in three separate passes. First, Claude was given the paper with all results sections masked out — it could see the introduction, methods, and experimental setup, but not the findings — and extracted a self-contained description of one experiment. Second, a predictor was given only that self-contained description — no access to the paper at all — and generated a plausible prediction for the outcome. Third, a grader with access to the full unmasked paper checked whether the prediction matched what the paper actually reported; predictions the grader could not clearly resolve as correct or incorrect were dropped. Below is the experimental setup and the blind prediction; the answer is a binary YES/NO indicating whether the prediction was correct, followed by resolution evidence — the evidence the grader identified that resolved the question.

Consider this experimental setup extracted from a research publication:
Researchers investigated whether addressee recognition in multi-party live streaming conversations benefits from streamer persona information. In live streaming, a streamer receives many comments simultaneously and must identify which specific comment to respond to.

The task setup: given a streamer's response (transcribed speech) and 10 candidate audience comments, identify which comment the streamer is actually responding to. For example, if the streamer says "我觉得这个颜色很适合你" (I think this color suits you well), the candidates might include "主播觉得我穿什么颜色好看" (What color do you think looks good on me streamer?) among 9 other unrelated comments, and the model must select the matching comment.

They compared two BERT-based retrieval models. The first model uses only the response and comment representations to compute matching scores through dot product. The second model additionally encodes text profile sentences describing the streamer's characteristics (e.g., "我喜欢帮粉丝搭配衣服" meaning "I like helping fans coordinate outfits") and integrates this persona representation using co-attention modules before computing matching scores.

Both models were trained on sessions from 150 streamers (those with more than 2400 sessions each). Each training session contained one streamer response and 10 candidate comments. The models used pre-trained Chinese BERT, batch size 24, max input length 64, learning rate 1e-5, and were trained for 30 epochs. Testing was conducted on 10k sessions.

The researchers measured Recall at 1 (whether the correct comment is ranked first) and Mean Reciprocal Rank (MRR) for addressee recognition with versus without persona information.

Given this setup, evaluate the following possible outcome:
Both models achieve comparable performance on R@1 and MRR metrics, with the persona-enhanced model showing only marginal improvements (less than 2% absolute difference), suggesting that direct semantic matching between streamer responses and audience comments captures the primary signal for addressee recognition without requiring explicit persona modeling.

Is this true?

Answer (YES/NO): YES